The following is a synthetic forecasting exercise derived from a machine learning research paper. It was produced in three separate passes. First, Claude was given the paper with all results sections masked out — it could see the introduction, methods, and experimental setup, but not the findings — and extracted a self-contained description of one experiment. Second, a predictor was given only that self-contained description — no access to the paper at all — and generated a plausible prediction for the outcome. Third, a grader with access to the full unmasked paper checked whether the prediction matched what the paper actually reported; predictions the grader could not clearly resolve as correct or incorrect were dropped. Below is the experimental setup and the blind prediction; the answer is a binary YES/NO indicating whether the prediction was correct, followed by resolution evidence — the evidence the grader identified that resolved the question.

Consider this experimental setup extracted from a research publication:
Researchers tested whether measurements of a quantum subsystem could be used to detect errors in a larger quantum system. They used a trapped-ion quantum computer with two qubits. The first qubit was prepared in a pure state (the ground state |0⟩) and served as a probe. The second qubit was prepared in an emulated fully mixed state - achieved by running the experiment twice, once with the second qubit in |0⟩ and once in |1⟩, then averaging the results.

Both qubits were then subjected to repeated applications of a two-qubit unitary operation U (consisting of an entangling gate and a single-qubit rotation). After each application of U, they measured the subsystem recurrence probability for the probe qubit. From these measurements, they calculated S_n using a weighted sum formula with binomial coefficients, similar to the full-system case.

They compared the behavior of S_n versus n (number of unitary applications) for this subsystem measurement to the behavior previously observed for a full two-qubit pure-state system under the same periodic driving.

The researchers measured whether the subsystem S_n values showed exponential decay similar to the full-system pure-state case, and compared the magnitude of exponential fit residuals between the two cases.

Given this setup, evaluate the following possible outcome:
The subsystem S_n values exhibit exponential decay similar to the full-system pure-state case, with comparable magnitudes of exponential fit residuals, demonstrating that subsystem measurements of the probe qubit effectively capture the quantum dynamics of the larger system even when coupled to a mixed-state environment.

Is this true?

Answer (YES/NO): YES